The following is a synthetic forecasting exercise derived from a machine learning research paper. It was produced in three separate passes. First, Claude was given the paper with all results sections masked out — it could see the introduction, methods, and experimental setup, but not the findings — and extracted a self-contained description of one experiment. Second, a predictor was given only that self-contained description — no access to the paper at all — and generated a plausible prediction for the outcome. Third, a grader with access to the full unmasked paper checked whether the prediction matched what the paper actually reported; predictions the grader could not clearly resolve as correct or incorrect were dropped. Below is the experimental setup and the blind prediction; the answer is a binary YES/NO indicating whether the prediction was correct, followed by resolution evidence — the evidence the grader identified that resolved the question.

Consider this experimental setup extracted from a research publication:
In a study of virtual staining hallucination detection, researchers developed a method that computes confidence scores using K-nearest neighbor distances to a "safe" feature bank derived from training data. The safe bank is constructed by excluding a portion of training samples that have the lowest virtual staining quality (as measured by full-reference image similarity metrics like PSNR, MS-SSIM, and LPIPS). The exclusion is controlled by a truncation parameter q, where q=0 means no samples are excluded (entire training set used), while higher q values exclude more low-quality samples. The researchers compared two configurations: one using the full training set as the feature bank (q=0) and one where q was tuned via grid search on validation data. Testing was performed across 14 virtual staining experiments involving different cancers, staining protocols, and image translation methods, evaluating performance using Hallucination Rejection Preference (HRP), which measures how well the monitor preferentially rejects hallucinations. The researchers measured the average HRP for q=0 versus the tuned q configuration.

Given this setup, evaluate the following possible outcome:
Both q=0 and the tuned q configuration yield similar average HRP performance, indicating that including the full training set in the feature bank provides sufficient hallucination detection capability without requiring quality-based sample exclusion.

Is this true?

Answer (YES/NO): NO